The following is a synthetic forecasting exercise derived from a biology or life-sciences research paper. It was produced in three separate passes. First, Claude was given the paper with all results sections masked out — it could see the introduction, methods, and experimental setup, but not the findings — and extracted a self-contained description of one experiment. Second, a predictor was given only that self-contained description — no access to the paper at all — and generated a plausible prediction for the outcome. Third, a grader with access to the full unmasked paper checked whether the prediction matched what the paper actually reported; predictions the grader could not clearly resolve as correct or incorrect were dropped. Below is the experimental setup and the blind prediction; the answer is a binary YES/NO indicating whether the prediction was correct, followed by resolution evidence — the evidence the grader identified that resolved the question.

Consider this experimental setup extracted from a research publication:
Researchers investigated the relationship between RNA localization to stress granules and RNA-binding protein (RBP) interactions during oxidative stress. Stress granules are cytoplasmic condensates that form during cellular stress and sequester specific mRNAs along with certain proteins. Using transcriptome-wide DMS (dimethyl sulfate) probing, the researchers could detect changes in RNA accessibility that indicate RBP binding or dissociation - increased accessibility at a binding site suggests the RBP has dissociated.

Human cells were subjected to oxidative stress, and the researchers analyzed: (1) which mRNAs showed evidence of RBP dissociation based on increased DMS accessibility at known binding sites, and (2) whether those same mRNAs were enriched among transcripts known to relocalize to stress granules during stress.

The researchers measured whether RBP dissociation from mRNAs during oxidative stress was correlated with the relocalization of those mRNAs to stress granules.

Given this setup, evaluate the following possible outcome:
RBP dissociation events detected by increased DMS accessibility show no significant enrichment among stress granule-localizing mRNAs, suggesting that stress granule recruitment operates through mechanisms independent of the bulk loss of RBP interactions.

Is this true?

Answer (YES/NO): YES